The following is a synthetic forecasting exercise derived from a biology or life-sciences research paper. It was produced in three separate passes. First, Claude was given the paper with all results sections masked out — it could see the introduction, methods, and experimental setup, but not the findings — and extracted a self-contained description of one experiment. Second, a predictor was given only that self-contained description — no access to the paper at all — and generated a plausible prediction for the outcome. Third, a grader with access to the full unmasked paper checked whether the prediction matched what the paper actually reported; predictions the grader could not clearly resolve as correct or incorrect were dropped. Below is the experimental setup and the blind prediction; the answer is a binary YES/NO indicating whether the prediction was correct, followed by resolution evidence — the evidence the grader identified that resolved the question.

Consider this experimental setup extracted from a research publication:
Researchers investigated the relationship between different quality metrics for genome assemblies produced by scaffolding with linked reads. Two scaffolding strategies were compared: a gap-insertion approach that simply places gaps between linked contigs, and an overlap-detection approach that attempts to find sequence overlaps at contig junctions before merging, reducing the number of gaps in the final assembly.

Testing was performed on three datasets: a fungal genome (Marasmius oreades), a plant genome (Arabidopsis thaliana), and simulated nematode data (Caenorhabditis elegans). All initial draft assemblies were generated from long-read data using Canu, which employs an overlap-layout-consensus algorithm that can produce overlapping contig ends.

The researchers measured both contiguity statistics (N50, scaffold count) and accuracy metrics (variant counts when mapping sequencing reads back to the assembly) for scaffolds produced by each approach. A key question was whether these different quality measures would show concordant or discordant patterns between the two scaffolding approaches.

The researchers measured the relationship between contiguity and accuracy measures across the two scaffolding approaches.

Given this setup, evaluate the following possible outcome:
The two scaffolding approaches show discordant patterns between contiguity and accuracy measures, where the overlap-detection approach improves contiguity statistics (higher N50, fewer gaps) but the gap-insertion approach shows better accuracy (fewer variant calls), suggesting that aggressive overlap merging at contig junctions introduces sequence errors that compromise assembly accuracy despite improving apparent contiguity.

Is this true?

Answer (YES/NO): NO